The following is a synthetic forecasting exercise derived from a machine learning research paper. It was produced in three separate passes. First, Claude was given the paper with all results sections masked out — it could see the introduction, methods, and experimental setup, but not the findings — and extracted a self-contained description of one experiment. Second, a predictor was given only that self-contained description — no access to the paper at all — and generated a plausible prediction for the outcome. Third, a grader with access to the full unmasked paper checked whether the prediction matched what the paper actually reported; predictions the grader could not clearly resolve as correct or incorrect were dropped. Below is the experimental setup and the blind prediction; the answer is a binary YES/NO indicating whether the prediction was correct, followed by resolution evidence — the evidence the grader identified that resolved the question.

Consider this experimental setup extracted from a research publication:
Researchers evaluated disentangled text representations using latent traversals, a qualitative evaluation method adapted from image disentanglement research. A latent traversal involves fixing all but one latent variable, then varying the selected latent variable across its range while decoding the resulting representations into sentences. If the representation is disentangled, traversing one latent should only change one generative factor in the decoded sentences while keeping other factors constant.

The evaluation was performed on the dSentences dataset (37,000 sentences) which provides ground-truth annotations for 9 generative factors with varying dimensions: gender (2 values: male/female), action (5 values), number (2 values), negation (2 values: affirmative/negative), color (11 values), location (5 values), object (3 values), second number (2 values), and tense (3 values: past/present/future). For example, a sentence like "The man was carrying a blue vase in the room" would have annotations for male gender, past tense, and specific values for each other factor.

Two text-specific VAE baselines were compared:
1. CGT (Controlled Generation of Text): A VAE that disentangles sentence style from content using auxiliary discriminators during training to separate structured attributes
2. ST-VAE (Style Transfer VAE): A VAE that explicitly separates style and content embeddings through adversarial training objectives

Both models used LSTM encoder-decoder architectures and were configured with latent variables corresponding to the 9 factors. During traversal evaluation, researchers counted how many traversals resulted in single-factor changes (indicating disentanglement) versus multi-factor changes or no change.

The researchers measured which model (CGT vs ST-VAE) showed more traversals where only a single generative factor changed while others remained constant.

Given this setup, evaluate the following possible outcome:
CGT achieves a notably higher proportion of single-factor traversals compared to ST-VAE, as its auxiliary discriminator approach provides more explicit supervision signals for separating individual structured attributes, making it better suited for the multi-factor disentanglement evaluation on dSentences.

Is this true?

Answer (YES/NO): NO